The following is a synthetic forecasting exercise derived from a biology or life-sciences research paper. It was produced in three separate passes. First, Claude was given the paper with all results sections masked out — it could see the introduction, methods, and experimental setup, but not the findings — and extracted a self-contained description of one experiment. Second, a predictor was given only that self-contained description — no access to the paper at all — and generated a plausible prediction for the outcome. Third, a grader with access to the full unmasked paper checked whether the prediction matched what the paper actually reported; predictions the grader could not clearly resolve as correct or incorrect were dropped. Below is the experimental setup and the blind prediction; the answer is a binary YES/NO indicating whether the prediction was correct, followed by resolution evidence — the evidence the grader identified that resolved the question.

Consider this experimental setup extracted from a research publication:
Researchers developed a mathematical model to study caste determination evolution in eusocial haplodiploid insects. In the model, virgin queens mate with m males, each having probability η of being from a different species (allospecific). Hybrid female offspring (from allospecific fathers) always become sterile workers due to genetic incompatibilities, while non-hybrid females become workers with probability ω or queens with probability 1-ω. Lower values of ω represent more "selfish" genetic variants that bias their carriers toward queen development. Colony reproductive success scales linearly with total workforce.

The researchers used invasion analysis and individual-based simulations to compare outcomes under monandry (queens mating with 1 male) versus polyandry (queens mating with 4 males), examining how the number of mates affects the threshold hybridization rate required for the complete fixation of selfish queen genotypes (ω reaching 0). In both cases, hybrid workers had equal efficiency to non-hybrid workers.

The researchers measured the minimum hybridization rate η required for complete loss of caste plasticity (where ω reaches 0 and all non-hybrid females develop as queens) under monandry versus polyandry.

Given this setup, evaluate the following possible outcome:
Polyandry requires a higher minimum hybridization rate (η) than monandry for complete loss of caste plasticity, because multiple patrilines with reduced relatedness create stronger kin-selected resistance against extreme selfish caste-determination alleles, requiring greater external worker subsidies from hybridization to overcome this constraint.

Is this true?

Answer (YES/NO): NO